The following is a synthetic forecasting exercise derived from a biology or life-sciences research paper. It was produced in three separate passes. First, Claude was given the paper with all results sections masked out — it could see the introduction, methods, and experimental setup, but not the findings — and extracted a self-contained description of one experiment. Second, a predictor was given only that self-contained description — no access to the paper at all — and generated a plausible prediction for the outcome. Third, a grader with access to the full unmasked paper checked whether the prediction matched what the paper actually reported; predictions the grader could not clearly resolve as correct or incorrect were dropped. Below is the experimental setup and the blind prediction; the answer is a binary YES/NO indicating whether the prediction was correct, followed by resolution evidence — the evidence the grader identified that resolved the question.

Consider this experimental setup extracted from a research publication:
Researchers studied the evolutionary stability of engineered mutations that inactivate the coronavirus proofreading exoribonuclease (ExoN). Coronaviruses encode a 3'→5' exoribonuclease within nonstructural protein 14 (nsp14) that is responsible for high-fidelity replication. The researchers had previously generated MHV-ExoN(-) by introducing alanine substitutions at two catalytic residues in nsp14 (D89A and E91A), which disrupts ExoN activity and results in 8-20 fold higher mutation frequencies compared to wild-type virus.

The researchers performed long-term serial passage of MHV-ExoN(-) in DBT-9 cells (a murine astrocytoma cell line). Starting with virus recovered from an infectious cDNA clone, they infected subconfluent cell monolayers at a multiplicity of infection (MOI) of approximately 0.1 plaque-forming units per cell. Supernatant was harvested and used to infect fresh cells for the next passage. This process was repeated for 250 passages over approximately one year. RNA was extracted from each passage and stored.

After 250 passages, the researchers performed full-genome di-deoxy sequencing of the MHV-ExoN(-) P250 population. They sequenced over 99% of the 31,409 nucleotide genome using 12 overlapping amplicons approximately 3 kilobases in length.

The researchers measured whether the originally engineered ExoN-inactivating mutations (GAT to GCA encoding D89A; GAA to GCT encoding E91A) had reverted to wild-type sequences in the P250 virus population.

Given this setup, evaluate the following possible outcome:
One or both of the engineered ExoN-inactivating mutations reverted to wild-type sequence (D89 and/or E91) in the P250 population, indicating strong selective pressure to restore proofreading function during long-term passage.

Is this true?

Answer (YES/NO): NO